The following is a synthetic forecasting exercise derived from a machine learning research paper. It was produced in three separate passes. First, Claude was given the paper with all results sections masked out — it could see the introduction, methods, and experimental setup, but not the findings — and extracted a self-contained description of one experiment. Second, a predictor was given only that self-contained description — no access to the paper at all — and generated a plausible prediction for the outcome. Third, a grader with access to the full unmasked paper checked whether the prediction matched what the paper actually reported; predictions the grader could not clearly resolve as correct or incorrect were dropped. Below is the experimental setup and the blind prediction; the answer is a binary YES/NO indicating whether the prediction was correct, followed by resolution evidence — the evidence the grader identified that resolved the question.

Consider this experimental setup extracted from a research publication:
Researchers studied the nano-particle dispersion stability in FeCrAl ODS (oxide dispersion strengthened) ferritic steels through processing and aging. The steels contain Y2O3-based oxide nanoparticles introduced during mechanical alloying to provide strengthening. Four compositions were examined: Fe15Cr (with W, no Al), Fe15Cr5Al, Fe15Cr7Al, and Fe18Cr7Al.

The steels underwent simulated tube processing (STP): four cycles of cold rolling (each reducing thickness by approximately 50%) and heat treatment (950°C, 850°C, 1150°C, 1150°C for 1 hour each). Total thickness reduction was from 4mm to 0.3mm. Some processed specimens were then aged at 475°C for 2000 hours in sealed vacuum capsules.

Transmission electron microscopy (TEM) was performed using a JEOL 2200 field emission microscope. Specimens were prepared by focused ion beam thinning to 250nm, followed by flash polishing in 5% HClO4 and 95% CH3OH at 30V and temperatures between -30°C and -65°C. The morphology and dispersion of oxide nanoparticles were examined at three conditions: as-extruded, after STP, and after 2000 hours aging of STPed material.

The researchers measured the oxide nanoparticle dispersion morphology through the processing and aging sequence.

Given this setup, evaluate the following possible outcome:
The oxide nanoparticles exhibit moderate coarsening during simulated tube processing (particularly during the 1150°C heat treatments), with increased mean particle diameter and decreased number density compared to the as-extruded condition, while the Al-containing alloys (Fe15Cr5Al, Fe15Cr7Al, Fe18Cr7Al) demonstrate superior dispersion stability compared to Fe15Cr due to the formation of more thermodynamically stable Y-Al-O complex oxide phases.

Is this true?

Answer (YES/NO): NO